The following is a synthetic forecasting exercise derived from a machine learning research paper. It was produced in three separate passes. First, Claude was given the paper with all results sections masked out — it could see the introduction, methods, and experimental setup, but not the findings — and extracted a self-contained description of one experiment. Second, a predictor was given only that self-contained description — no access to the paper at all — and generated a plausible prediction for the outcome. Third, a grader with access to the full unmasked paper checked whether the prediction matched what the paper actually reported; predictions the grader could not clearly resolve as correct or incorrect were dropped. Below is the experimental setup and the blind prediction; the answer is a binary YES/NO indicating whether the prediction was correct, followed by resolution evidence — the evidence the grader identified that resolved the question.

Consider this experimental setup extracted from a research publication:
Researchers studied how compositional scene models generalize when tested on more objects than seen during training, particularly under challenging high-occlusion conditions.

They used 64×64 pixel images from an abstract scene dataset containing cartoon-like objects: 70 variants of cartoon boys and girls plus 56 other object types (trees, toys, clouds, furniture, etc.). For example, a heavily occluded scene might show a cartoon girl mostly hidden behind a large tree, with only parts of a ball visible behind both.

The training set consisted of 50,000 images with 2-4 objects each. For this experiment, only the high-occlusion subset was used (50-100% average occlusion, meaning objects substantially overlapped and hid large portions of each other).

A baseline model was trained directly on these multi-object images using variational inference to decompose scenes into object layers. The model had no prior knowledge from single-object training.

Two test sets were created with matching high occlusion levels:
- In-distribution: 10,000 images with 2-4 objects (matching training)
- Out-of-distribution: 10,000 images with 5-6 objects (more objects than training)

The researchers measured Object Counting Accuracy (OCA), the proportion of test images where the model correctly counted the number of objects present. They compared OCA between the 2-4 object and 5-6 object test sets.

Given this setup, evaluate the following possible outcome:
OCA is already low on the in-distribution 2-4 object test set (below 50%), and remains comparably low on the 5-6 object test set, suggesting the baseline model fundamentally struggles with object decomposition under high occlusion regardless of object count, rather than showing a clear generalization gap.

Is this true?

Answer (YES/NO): NO